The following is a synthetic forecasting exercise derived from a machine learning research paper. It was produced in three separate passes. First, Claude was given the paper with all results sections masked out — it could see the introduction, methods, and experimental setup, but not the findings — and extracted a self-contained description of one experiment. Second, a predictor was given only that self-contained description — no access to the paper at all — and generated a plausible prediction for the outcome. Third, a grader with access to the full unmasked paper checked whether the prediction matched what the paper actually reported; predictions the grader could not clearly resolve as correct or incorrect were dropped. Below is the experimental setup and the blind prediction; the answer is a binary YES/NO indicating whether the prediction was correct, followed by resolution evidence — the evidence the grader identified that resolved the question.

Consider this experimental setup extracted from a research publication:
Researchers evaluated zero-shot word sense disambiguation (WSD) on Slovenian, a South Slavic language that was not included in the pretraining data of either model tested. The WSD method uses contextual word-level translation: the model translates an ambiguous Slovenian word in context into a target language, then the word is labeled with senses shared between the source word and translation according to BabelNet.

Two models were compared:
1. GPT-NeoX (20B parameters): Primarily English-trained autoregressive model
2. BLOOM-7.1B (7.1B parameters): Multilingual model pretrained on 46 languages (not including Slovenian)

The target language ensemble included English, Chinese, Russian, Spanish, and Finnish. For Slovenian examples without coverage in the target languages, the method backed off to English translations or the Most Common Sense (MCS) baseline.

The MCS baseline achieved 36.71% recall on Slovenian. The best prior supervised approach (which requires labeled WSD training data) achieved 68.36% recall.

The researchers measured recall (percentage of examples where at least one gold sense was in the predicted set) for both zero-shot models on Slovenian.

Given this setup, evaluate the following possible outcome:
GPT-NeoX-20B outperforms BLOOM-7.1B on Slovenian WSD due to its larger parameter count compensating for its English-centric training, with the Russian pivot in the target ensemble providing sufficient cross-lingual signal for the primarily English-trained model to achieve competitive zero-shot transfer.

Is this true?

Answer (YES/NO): YES